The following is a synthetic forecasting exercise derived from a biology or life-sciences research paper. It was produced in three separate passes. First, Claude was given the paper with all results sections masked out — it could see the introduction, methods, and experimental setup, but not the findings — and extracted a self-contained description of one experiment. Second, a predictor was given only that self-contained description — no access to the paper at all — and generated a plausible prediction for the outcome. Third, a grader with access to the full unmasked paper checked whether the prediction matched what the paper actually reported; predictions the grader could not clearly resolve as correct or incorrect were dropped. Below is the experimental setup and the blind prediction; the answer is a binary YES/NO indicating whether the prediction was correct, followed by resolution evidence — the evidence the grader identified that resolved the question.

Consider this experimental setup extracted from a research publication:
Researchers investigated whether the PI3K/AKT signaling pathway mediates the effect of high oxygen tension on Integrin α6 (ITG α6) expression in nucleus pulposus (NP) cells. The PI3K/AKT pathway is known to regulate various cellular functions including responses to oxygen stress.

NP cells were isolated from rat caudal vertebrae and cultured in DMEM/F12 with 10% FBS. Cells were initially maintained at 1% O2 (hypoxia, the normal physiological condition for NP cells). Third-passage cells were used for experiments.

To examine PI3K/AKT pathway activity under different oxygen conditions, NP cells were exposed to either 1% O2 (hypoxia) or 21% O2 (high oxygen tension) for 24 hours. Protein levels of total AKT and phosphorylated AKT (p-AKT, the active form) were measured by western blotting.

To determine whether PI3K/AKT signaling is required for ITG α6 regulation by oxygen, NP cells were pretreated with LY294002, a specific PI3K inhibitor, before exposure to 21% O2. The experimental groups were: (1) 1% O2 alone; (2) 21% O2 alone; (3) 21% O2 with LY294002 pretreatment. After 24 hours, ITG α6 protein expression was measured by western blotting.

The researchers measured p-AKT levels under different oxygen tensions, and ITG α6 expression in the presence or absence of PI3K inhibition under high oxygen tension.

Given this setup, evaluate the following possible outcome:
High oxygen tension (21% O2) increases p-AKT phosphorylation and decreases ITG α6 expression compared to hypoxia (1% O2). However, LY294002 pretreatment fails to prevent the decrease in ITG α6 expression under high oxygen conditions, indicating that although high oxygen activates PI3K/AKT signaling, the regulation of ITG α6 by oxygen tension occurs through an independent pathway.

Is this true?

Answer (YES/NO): NO